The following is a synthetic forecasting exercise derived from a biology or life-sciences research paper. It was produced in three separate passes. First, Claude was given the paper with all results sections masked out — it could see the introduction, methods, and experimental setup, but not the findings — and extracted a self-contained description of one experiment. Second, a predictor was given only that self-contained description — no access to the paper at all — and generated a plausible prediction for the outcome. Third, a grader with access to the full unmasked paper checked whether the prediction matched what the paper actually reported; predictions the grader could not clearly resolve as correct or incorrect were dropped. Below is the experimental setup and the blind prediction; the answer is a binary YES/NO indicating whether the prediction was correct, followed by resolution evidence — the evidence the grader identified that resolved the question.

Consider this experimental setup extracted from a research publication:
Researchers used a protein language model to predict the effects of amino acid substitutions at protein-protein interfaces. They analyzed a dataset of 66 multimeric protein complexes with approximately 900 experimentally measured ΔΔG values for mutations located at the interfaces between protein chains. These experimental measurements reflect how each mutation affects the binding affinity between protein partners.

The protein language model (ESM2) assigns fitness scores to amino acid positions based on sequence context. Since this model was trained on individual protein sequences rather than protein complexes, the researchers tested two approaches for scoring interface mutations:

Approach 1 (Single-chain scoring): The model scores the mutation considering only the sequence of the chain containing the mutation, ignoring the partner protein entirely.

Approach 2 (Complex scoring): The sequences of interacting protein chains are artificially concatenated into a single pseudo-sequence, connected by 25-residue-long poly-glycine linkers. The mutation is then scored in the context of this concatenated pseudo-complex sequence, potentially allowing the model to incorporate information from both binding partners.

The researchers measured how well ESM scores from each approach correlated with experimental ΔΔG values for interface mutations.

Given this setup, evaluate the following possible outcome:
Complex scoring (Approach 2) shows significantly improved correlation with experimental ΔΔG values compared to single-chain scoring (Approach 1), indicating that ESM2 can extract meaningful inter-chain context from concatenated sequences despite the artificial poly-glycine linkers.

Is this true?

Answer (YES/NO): NO